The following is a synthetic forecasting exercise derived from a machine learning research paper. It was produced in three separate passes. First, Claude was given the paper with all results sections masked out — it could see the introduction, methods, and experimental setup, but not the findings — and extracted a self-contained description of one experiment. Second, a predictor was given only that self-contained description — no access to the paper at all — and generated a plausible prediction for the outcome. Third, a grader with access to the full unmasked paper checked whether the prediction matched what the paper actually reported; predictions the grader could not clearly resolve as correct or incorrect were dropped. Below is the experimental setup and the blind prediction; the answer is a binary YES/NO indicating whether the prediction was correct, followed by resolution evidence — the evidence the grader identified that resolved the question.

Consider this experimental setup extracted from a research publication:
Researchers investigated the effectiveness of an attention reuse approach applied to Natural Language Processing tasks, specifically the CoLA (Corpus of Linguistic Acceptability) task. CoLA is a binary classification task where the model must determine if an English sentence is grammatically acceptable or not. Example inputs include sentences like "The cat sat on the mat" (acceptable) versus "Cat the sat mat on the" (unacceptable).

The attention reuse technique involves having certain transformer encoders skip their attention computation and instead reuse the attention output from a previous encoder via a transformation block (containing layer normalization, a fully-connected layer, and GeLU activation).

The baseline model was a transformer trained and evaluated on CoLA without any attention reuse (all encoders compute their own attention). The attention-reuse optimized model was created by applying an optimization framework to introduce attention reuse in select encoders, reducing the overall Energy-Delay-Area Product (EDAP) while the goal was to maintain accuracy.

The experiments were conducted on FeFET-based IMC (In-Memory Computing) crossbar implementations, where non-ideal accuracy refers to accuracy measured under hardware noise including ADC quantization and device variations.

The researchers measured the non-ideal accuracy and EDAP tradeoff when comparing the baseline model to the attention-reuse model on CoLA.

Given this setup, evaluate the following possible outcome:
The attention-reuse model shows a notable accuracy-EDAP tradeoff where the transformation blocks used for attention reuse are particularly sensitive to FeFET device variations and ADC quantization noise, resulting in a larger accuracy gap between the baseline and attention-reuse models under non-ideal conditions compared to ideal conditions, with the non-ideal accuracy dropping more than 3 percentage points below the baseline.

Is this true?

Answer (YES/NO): NO